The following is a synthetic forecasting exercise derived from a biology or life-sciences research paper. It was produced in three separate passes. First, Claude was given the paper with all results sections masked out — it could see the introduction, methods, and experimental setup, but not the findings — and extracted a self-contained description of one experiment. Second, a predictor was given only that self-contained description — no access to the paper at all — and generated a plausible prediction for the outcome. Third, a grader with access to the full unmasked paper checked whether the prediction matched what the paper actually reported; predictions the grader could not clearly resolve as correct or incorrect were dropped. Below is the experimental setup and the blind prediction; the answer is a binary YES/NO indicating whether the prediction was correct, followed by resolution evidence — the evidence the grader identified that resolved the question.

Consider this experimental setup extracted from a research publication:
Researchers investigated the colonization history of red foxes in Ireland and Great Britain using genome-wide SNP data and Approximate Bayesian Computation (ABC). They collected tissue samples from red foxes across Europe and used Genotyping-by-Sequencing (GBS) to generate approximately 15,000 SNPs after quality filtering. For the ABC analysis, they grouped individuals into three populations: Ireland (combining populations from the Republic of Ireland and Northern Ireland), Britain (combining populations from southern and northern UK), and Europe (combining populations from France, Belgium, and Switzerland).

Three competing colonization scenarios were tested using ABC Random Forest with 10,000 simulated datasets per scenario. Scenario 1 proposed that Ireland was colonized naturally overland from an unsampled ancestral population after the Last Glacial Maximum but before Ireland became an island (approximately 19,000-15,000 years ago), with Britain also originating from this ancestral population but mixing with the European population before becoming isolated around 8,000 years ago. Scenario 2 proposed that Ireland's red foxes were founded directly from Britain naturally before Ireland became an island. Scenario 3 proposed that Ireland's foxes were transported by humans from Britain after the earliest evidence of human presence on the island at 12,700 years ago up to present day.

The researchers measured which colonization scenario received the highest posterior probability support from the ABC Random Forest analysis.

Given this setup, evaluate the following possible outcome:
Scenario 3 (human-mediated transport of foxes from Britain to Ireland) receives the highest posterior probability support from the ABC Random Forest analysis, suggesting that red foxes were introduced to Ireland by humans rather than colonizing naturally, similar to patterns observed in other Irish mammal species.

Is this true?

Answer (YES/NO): NO